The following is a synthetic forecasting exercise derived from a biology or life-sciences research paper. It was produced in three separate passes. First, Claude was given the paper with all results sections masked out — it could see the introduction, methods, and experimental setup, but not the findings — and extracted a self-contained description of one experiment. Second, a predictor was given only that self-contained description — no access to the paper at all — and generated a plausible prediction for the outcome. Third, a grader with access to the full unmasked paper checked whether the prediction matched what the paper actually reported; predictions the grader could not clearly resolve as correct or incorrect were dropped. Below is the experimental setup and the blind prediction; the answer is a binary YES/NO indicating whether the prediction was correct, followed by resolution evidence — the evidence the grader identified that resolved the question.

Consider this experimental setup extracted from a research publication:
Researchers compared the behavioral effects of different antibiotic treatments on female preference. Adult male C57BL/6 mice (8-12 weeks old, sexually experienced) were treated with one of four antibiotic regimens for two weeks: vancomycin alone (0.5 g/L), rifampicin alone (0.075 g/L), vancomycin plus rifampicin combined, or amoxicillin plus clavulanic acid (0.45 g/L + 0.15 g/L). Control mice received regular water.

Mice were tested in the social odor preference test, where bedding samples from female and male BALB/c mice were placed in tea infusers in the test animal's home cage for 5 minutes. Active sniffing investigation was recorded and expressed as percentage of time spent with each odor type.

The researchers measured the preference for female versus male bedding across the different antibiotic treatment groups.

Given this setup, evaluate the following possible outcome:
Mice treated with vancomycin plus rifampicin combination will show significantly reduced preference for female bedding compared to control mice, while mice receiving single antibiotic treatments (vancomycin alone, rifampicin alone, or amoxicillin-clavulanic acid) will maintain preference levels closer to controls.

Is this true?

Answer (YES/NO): NO